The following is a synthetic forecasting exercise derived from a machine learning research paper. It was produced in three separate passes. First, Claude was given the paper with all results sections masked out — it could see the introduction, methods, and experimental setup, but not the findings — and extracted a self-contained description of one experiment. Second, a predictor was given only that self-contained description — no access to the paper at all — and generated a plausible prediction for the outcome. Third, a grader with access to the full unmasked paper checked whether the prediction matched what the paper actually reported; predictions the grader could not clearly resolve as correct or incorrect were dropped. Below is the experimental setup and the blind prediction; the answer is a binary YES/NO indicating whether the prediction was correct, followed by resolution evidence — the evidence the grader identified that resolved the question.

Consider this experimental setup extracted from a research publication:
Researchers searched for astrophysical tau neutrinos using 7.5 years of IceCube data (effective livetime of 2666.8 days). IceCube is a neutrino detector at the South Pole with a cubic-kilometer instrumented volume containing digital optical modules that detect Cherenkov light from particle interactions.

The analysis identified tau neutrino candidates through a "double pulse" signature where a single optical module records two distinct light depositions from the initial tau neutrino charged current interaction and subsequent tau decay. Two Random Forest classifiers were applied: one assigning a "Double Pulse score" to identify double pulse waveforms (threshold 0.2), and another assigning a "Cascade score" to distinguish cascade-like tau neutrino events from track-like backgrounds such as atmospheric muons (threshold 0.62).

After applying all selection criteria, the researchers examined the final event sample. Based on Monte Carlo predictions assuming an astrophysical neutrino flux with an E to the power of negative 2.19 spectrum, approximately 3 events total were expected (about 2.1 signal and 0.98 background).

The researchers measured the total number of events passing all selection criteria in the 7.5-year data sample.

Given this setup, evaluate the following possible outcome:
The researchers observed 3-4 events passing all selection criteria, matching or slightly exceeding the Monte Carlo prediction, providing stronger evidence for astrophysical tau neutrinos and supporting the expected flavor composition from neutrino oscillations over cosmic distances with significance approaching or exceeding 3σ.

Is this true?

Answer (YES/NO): NO